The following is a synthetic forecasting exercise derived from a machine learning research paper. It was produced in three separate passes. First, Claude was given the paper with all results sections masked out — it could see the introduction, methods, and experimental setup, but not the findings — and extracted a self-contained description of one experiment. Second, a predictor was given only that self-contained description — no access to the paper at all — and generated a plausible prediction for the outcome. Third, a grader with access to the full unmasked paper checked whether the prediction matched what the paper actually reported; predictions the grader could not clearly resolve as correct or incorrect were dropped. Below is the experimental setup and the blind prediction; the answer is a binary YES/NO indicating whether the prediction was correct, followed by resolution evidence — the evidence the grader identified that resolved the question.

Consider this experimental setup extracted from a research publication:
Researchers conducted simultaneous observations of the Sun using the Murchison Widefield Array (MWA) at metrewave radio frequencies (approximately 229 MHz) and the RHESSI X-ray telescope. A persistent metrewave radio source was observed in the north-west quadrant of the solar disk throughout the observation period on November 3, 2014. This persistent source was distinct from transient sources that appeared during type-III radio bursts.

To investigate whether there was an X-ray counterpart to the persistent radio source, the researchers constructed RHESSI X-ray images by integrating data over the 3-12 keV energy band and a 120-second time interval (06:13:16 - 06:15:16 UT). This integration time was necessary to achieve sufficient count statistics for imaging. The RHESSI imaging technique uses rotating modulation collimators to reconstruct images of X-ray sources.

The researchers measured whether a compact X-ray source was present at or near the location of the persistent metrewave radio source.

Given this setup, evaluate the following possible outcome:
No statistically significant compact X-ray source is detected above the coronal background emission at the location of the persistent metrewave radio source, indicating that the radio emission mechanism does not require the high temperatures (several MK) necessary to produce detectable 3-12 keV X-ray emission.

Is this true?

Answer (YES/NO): NO